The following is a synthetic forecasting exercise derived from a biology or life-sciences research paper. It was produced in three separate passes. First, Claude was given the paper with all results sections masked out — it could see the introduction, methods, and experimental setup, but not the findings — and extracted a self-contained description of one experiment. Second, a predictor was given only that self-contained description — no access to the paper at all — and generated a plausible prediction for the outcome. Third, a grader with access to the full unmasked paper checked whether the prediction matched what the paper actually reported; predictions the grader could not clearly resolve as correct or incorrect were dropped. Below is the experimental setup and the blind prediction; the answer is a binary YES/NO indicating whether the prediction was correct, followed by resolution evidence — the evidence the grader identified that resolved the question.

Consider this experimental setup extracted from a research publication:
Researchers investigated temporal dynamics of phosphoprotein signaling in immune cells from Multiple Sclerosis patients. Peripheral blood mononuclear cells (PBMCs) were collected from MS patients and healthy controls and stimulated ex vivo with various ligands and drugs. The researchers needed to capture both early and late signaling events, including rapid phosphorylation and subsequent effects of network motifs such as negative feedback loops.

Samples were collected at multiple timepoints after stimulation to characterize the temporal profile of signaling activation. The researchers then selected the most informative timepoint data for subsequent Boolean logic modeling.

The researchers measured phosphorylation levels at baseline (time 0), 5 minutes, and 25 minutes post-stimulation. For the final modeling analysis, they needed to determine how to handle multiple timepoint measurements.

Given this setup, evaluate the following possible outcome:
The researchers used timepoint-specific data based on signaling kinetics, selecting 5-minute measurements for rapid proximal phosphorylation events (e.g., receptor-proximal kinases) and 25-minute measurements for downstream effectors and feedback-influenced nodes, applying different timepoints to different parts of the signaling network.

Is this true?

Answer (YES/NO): NO